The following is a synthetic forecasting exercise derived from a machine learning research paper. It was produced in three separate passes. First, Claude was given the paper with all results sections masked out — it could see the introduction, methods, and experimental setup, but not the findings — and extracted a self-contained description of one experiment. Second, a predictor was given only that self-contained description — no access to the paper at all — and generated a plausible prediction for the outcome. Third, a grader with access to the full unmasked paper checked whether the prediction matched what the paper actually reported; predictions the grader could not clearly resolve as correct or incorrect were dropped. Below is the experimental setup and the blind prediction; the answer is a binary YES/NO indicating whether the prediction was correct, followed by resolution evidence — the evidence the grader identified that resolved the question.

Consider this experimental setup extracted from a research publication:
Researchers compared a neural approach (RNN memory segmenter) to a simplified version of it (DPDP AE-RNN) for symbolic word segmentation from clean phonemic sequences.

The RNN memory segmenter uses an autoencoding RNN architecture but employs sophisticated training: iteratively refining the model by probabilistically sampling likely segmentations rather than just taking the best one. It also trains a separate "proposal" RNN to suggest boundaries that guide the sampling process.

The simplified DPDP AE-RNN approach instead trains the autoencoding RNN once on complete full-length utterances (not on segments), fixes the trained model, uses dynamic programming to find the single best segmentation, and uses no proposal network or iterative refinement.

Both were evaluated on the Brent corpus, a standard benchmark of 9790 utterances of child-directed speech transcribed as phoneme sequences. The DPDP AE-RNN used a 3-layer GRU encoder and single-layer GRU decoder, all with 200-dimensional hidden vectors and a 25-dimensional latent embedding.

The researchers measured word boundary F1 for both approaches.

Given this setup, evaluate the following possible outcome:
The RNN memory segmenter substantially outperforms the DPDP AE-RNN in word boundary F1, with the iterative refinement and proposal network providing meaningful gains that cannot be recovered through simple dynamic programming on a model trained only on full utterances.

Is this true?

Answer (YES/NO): NO